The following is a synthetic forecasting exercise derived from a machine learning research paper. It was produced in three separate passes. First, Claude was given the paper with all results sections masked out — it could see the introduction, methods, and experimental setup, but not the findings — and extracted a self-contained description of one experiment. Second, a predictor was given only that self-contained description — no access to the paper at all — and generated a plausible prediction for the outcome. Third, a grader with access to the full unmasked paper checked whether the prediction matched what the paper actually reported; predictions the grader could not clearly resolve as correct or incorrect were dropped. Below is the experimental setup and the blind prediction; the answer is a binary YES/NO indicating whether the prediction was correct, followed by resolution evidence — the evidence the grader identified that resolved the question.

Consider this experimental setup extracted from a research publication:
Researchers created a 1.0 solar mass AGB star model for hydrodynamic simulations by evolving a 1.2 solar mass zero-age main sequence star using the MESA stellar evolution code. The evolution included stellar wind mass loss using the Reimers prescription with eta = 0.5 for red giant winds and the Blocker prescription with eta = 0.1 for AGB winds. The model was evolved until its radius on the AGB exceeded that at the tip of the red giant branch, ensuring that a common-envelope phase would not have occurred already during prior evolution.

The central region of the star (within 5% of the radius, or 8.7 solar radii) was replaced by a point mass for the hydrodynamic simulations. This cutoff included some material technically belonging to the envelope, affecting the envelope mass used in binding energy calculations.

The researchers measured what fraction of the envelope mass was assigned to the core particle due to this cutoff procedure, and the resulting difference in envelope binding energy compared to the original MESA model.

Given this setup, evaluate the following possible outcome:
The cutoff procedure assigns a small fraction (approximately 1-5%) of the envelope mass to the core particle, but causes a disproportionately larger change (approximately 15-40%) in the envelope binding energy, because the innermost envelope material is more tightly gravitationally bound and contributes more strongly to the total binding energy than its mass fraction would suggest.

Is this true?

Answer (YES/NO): NO